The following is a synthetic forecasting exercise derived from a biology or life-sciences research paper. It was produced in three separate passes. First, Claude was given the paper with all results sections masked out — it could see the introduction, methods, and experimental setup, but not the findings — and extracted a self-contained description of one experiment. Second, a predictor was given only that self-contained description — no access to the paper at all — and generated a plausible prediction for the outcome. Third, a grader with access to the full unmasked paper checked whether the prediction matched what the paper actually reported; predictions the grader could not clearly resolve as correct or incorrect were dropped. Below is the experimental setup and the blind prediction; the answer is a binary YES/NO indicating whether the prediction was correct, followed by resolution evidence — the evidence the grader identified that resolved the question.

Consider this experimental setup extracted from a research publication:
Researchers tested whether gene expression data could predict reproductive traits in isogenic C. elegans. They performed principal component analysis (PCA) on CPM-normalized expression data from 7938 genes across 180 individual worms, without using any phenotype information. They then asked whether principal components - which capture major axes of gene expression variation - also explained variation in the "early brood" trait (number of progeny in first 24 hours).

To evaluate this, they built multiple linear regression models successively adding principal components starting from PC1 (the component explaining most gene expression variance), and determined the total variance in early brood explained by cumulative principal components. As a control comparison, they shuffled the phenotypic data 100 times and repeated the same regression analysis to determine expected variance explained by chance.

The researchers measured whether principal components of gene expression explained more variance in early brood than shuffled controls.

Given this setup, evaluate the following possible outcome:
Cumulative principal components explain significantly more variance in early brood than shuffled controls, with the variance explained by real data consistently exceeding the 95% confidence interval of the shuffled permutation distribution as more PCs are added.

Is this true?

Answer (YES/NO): NO